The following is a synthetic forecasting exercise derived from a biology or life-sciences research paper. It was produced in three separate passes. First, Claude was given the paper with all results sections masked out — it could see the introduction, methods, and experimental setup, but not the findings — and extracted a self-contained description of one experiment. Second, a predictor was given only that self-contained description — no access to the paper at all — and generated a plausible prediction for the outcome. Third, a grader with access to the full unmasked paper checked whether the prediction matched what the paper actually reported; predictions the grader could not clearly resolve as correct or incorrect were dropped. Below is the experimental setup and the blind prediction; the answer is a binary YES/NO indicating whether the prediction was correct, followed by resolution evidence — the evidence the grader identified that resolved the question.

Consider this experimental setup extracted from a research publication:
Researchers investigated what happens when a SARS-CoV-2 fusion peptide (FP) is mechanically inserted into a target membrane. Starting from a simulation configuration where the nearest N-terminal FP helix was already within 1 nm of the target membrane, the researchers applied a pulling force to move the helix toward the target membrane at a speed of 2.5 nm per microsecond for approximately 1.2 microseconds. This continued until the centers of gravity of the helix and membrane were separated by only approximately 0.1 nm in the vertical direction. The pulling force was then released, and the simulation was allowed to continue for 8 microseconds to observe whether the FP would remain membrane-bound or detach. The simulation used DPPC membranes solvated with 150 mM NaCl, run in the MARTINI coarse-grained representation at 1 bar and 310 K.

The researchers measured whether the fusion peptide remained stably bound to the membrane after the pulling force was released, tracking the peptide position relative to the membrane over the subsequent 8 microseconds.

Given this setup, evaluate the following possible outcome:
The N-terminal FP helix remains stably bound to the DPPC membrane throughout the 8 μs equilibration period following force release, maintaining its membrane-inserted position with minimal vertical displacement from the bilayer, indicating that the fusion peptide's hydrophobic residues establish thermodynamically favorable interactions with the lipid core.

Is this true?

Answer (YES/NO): YES